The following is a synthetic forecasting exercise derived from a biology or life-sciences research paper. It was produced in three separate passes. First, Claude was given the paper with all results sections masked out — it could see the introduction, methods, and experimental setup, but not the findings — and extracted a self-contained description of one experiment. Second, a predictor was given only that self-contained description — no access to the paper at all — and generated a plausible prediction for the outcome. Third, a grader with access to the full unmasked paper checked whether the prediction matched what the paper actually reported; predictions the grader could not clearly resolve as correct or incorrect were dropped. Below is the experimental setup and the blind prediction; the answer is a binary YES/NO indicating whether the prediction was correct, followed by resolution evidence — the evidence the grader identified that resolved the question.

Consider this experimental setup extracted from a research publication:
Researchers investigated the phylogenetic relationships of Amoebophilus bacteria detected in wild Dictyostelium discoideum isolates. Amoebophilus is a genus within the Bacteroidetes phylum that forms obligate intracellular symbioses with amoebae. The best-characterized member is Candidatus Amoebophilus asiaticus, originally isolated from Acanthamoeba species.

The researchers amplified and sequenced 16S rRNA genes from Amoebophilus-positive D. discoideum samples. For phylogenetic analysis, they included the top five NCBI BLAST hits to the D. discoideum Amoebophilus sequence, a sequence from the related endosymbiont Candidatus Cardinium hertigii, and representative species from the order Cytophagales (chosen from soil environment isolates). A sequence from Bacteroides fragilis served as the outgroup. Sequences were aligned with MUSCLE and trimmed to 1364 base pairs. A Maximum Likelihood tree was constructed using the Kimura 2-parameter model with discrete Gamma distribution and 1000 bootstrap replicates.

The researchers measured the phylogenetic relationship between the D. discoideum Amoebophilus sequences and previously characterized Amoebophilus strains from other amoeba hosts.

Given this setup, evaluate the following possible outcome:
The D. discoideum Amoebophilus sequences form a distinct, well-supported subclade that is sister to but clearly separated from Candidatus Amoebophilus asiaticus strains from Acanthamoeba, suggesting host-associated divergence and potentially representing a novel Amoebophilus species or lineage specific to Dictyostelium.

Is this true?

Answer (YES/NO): YES